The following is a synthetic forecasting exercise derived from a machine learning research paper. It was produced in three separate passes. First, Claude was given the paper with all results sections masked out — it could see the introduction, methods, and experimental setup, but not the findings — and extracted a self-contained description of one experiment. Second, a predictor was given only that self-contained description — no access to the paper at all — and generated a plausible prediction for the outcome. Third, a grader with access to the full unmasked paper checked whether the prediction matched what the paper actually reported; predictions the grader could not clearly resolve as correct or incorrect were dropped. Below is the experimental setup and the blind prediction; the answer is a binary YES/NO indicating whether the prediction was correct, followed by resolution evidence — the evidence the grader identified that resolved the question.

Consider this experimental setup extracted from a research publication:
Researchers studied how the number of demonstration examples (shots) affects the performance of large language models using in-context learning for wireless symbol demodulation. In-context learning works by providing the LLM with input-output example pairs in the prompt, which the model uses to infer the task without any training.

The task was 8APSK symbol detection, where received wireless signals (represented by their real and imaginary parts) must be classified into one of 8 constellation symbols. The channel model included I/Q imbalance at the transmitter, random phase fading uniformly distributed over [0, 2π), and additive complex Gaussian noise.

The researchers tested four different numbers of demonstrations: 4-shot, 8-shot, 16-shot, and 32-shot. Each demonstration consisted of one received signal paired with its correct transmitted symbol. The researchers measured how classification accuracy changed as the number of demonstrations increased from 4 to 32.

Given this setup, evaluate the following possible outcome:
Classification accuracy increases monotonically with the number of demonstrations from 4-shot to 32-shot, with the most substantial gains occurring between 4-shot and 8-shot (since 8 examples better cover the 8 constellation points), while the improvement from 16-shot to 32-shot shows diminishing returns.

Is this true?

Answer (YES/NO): NO